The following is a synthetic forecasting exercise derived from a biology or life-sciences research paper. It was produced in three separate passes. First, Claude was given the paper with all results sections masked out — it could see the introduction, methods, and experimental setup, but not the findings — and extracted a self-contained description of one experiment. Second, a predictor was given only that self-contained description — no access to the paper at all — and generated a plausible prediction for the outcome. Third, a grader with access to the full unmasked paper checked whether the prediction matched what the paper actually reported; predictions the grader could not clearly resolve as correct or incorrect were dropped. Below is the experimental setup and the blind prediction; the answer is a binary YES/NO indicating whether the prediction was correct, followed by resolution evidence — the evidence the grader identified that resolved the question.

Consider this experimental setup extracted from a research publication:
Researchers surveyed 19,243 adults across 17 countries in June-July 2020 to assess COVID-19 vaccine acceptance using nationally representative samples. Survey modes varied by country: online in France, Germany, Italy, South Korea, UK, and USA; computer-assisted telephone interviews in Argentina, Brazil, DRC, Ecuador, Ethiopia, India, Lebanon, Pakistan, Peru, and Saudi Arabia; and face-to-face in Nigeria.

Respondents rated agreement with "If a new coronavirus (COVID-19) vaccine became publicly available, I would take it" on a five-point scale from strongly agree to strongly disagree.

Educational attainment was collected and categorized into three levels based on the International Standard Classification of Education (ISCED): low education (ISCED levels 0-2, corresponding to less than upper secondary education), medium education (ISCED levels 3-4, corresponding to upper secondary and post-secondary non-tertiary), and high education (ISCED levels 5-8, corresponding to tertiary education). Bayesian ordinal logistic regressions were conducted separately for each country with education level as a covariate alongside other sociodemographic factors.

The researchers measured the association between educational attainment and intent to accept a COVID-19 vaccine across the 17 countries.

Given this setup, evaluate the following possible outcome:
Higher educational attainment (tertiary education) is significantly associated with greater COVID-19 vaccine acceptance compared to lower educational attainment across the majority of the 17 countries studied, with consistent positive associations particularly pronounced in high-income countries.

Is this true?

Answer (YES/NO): NO